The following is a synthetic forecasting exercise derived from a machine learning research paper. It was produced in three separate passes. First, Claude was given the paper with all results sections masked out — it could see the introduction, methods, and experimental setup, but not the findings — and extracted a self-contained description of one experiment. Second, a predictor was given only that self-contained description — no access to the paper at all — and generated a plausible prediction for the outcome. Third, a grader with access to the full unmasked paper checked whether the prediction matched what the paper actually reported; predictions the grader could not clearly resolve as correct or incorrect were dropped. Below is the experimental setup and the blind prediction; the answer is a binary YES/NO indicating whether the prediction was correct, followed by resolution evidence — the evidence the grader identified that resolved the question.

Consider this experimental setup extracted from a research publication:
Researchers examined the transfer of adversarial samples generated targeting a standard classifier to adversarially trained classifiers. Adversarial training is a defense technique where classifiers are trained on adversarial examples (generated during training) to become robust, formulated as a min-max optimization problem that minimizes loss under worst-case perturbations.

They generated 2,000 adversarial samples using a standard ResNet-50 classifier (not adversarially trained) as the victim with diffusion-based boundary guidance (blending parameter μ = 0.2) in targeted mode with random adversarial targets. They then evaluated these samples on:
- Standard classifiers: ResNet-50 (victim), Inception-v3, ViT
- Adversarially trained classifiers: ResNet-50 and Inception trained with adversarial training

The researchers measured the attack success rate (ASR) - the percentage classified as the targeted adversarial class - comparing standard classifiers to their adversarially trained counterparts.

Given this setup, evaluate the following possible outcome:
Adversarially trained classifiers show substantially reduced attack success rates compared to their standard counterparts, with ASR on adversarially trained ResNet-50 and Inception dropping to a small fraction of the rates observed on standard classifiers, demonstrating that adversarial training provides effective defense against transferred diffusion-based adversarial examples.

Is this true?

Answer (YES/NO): NO